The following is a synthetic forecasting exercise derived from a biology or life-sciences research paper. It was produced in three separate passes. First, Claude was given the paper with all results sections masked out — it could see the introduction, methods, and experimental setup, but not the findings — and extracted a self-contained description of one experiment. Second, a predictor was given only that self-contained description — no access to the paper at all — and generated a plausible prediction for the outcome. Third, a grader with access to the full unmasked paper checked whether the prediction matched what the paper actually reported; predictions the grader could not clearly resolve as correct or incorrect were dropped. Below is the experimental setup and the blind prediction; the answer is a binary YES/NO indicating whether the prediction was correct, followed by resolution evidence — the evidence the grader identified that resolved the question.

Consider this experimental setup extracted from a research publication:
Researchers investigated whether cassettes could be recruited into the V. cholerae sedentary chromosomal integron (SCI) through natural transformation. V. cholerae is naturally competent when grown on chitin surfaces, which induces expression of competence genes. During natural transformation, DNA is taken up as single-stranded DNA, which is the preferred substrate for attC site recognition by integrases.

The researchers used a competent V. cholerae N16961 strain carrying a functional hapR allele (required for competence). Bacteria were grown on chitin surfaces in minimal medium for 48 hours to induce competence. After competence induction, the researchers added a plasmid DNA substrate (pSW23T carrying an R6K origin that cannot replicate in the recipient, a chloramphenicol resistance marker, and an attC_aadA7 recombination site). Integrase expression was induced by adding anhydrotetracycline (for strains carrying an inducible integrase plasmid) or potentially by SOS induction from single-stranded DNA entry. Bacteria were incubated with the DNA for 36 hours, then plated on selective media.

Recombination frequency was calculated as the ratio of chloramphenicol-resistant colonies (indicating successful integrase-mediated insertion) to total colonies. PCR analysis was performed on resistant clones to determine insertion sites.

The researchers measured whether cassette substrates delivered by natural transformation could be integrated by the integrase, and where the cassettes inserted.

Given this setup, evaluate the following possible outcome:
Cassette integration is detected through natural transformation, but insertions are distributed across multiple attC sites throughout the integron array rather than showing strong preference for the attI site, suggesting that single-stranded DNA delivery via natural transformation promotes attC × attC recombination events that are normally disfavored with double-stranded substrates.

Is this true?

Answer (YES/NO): NO